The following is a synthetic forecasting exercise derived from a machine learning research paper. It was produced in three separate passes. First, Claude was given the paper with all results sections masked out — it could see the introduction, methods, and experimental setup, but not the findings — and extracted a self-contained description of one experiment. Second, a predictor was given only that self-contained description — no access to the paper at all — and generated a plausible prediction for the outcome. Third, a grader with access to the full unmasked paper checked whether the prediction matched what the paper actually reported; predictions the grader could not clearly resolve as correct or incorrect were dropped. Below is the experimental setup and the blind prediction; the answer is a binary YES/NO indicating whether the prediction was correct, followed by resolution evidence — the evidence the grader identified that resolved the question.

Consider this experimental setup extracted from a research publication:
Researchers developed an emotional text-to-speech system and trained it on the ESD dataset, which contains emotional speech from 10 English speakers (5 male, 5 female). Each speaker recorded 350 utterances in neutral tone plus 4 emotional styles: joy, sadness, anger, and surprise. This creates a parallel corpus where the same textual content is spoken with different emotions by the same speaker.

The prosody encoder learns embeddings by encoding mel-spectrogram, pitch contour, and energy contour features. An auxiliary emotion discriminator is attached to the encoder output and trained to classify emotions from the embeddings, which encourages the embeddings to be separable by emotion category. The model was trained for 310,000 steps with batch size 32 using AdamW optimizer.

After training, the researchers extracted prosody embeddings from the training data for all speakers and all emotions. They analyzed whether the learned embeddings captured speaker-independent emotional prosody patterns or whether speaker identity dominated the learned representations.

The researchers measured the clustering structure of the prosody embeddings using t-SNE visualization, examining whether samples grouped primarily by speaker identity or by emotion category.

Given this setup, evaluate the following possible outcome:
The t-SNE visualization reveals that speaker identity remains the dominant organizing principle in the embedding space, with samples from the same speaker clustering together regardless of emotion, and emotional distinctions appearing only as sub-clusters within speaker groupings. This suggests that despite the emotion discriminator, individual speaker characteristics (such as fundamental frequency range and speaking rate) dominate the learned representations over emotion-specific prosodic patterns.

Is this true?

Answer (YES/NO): NO